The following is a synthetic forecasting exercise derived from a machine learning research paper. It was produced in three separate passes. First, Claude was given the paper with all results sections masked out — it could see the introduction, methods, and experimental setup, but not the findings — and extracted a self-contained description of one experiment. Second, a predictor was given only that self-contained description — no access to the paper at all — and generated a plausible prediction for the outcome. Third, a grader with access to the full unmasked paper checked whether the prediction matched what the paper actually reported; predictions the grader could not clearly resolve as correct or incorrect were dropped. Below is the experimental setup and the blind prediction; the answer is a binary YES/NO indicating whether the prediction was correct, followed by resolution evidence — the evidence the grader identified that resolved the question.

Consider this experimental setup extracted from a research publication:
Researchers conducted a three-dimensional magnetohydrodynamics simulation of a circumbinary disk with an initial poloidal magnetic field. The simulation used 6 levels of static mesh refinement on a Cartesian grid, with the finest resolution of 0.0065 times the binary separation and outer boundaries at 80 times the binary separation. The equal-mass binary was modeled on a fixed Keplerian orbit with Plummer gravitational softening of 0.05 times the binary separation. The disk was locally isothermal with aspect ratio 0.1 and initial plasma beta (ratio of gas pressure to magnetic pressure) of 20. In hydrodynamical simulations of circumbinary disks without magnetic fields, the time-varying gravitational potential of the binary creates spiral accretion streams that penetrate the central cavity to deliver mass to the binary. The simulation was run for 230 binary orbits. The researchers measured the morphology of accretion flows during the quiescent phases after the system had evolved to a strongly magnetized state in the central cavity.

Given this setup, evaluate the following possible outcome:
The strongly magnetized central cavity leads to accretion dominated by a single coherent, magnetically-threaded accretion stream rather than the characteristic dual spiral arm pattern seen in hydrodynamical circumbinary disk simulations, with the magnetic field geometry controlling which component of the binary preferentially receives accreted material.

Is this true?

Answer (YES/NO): NO